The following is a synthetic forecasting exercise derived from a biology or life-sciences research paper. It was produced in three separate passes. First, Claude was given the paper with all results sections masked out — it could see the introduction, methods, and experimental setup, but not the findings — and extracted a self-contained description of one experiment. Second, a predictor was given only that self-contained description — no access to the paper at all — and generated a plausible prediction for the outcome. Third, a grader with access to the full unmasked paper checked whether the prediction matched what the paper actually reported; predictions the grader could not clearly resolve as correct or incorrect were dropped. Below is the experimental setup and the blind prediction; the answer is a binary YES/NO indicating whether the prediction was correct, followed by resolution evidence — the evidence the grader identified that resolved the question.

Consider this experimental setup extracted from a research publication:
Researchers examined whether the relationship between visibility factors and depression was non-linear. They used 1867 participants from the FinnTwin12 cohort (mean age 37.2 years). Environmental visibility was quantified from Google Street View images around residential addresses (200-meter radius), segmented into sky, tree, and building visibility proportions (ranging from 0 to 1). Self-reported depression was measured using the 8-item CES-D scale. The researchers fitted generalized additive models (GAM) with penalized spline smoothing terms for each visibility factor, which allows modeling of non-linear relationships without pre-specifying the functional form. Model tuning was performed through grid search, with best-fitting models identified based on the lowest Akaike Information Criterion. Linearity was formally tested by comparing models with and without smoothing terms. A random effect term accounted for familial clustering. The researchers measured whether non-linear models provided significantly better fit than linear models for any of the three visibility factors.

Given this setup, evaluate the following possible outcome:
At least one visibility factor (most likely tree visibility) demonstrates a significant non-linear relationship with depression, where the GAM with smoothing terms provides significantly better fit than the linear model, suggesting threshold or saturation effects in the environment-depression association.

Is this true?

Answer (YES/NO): NO